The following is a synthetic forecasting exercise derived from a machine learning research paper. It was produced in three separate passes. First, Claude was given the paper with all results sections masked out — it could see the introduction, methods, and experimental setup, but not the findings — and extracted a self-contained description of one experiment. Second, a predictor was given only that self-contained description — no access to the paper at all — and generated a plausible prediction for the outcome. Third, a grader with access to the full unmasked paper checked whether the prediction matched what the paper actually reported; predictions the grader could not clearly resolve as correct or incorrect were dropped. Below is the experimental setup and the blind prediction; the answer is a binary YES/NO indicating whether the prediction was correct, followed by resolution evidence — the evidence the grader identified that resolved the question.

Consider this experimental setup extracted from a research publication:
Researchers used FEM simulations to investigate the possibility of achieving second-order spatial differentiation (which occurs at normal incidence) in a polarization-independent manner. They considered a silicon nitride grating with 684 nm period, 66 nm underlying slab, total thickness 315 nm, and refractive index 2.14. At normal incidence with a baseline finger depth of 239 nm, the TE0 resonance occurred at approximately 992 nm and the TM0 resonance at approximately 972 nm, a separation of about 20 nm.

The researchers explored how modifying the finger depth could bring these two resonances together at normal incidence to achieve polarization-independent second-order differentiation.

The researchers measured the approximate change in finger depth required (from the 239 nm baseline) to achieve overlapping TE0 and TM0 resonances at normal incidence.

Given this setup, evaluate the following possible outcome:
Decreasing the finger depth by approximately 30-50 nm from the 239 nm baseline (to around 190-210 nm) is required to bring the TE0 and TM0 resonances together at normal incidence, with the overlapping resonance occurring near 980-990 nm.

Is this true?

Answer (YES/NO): NO